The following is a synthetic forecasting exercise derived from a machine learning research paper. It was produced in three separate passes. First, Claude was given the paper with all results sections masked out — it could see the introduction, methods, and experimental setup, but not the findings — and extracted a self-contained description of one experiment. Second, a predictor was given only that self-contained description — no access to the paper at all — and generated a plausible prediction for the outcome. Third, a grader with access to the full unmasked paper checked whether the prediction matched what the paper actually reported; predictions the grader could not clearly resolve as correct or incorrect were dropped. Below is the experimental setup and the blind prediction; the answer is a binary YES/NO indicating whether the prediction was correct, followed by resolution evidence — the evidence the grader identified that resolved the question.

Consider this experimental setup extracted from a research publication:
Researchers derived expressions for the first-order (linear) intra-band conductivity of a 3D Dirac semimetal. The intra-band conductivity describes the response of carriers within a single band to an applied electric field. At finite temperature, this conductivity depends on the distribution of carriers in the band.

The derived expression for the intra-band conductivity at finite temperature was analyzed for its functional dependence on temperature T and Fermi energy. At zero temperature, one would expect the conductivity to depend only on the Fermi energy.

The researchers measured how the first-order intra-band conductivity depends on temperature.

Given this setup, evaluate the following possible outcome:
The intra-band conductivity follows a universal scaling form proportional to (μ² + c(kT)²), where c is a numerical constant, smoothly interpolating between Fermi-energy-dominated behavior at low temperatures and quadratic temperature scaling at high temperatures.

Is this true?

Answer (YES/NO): YES